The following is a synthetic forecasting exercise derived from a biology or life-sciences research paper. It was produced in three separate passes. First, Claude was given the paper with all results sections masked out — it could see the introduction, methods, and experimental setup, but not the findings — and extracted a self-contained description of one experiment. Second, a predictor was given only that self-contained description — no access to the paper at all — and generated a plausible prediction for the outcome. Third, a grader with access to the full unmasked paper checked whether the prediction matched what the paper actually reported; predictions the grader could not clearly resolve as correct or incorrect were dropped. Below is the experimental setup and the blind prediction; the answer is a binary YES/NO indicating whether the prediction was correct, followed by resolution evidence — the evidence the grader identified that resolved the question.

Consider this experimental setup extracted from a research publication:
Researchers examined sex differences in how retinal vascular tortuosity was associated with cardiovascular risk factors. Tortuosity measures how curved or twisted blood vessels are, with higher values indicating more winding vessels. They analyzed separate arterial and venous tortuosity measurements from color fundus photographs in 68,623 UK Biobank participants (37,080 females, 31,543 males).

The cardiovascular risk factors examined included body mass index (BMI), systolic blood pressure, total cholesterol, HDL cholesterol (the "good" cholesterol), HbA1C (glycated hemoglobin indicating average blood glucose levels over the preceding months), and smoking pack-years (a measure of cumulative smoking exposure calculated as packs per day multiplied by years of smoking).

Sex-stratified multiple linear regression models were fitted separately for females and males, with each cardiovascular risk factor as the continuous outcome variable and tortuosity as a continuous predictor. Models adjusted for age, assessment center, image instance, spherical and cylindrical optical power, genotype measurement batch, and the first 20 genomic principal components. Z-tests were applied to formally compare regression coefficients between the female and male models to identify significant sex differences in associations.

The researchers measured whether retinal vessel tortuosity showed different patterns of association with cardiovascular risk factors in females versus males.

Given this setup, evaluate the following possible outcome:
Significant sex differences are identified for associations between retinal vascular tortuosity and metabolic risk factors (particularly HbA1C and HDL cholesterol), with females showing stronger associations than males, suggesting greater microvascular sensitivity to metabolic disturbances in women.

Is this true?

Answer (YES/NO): NO